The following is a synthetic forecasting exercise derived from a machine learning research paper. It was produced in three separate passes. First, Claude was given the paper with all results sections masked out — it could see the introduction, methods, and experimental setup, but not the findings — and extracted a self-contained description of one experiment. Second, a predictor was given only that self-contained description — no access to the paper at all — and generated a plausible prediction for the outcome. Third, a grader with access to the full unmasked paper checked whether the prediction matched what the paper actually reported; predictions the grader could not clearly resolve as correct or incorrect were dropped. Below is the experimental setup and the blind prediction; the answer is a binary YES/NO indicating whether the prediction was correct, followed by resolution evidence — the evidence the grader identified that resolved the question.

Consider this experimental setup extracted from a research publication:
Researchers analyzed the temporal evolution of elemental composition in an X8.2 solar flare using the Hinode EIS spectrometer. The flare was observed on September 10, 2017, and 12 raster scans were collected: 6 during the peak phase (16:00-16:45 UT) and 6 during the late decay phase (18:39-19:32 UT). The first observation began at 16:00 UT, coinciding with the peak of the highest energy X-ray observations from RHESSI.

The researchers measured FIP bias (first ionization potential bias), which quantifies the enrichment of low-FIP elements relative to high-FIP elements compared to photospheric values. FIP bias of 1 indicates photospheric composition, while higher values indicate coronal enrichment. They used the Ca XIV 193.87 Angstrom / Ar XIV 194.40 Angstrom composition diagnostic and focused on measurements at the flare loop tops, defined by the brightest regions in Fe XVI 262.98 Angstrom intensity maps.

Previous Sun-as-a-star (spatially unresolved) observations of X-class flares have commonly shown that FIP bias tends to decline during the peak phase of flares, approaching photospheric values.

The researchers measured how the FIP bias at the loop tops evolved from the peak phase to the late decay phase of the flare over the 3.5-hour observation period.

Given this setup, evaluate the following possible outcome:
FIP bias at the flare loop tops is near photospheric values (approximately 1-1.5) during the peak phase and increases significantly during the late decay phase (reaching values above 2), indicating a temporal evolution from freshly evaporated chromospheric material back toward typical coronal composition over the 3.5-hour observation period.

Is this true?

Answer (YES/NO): NO